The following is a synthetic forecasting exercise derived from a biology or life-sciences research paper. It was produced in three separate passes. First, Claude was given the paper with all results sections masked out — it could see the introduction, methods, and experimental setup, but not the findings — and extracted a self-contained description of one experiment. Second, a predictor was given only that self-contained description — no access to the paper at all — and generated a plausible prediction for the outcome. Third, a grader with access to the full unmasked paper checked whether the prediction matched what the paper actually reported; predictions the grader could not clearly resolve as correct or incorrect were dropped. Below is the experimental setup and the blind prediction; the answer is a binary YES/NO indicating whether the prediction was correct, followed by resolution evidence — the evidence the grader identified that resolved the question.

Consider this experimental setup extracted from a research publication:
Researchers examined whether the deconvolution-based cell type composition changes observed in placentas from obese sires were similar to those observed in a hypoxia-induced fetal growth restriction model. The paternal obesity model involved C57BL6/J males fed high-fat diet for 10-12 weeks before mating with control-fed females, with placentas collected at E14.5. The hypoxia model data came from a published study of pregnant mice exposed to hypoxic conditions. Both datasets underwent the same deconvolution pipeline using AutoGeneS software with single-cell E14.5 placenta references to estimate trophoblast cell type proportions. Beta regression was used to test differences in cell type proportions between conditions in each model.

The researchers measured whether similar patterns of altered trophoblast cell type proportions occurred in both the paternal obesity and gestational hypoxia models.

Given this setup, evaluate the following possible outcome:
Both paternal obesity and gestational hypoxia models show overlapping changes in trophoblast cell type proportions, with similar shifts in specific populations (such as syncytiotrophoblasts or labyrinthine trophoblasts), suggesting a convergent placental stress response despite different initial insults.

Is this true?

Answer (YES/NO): NO